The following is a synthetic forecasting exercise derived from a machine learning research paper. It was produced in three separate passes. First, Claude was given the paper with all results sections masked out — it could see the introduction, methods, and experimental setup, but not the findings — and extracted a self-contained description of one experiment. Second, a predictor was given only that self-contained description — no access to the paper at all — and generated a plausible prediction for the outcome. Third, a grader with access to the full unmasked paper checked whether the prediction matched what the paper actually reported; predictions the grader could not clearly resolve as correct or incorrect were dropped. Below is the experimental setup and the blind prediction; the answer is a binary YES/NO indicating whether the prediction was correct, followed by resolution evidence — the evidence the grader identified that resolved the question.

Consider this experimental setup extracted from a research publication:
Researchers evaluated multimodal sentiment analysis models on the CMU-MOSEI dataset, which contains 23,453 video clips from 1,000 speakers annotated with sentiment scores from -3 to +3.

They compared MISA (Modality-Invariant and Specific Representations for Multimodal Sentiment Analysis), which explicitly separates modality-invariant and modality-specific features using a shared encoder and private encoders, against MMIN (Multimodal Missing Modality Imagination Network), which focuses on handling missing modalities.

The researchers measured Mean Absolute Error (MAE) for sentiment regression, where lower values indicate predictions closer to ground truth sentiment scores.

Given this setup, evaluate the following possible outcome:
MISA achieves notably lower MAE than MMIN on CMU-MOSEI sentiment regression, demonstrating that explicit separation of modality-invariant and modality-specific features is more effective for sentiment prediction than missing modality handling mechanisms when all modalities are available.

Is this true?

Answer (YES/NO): NO